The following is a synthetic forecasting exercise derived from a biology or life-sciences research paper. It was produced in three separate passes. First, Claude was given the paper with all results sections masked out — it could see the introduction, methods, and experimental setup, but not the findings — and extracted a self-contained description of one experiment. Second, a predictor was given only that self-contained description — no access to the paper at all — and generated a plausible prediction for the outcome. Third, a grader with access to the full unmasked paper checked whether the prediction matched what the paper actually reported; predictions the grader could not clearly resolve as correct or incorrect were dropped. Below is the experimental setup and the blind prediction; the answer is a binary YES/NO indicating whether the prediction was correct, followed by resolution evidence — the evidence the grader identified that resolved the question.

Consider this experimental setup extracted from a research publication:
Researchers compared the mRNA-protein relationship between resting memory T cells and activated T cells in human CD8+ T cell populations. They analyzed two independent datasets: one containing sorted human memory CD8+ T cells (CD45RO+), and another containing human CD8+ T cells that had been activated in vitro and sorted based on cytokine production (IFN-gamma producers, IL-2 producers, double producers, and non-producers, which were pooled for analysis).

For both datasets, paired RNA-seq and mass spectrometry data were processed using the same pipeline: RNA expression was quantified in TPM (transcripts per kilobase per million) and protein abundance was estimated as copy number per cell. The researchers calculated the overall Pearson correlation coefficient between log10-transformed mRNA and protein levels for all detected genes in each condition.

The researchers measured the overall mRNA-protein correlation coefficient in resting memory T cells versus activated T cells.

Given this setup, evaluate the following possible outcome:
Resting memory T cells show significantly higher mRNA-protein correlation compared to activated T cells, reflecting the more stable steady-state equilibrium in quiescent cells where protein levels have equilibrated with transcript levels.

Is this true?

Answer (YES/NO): NO